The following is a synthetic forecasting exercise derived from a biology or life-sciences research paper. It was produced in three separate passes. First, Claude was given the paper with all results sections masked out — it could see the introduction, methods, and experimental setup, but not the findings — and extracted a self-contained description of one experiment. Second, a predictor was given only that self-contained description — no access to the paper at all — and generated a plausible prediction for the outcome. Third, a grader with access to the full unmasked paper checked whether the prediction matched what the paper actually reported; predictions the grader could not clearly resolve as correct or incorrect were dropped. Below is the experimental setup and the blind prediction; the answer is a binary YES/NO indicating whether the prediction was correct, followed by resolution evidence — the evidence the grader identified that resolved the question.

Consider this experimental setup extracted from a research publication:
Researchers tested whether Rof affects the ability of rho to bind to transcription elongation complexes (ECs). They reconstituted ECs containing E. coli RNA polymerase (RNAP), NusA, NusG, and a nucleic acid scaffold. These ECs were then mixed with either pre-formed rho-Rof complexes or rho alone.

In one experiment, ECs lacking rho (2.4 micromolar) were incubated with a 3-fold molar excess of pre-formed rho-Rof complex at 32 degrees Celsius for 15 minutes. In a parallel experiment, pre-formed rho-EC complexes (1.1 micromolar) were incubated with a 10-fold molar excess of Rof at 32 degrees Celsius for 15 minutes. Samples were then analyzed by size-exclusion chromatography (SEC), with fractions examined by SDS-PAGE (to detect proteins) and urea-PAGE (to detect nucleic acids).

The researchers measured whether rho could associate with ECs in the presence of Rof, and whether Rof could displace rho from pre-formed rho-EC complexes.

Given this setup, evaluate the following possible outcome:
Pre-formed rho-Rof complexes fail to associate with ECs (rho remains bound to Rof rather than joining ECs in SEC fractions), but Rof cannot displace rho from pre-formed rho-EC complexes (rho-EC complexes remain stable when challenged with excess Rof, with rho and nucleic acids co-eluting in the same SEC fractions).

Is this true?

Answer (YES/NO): NO